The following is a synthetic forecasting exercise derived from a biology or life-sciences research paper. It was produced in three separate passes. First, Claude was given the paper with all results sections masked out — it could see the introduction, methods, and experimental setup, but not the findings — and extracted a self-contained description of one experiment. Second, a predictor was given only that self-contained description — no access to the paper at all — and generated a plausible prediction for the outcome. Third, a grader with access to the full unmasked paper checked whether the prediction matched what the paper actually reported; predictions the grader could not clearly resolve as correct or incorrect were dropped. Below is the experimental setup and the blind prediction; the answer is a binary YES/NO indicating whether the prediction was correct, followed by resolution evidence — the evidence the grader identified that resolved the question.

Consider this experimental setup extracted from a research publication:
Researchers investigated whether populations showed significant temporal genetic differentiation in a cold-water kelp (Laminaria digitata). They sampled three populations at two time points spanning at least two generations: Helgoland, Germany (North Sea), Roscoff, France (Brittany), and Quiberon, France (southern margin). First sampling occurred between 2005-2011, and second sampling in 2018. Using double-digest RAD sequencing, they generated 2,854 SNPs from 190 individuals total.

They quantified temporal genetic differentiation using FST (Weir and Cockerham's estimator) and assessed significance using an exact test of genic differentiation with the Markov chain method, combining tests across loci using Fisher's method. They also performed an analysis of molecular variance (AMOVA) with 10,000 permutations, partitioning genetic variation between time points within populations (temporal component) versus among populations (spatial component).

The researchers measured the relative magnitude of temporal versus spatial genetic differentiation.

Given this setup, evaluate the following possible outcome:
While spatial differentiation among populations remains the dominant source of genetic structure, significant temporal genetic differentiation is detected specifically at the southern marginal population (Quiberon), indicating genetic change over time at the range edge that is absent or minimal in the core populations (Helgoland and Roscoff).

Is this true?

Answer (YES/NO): NO